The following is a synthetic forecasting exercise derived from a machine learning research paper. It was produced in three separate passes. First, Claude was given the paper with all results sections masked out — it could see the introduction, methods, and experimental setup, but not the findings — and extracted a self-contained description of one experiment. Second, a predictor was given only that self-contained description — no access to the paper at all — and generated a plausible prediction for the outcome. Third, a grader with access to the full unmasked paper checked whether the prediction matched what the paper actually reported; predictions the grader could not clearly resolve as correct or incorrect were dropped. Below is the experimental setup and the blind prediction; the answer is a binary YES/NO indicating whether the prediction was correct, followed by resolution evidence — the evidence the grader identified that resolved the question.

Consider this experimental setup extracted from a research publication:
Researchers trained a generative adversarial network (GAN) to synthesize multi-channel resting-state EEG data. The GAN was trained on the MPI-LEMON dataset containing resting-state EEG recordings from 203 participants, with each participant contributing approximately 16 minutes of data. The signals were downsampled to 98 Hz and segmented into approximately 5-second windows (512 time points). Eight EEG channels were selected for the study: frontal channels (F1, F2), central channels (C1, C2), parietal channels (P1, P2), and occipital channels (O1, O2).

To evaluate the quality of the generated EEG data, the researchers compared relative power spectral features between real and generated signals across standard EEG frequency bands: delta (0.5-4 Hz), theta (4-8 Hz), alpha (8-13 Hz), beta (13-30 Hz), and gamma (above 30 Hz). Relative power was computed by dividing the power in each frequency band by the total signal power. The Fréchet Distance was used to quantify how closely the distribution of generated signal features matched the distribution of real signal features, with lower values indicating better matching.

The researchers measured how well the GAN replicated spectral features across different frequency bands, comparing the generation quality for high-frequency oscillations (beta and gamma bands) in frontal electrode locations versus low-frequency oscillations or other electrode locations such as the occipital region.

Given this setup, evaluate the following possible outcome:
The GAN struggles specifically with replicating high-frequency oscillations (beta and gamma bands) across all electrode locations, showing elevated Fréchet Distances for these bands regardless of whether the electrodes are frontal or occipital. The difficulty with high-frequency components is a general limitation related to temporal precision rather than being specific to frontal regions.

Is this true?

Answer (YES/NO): NO